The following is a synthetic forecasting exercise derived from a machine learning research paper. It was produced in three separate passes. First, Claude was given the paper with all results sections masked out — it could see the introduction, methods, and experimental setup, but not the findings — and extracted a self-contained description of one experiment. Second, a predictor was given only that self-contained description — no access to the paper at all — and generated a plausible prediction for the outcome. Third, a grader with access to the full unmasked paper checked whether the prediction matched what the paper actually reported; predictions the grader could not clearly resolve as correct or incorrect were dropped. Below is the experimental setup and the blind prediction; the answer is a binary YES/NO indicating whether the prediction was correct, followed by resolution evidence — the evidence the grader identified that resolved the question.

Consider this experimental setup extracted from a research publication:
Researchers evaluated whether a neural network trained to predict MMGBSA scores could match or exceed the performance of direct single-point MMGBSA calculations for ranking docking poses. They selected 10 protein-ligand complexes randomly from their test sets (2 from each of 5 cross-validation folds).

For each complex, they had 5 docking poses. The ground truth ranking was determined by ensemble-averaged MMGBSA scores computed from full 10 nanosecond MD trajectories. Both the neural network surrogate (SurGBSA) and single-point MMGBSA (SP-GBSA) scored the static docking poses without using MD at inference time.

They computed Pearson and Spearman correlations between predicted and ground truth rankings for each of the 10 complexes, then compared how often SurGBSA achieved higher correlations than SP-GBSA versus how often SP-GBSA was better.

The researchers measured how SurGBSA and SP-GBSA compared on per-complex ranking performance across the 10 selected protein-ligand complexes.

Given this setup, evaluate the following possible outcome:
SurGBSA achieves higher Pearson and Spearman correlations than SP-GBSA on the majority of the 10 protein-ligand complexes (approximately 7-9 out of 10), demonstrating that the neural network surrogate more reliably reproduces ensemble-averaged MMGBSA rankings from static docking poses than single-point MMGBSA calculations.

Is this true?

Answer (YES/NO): NO